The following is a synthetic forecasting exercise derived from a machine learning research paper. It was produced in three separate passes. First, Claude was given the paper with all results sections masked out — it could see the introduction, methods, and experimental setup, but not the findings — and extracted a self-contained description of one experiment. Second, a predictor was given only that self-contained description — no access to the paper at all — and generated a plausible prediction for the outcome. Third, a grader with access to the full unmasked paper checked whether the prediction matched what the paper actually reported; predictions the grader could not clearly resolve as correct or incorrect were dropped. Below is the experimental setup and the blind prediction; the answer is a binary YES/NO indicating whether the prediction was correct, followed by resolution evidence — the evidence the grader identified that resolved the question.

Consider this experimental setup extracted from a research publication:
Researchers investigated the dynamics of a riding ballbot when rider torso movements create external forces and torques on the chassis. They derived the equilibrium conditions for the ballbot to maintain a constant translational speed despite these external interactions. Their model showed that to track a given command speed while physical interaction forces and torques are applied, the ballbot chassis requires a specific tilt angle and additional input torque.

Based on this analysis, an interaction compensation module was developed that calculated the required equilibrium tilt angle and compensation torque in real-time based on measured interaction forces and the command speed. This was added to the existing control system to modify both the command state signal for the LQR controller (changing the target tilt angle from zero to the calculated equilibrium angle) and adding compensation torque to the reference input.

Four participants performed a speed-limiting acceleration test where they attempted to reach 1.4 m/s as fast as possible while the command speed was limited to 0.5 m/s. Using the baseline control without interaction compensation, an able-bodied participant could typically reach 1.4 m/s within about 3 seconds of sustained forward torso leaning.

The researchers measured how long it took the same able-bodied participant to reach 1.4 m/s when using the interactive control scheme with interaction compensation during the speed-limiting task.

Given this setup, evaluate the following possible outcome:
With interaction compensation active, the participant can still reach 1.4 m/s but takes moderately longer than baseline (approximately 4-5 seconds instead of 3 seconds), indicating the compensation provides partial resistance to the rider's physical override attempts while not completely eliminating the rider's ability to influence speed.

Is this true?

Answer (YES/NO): NO